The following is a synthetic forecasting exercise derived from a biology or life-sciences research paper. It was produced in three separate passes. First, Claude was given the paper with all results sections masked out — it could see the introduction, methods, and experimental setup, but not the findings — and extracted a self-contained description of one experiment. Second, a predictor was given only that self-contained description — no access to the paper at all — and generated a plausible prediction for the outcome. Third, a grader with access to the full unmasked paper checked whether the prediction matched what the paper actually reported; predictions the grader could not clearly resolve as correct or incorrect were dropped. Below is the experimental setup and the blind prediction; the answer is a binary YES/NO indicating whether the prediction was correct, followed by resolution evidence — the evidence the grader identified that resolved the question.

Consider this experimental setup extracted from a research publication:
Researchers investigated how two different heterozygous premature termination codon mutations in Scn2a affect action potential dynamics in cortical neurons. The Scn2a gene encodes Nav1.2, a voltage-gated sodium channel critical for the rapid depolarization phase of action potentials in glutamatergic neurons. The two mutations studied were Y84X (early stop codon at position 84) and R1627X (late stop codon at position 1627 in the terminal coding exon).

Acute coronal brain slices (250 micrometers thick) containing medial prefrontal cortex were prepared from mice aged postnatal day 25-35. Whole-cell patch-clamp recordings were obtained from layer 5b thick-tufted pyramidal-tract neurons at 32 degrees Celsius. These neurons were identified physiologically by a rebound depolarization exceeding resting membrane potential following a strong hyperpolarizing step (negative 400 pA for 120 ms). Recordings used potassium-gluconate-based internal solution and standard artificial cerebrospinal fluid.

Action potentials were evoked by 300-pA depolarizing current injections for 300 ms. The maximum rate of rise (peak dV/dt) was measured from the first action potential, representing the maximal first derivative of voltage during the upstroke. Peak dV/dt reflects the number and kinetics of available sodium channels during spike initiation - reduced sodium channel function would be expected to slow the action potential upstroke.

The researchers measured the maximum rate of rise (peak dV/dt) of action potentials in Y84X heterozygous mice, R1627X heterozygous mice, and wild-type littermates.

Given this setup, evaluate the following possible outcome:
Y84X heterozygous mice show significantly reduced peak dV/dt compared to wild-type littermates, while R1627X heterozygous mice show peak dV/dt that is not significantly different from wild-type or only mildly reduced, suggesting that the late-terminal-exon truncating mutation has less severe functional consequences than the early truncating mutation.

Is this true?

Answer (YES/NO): NO